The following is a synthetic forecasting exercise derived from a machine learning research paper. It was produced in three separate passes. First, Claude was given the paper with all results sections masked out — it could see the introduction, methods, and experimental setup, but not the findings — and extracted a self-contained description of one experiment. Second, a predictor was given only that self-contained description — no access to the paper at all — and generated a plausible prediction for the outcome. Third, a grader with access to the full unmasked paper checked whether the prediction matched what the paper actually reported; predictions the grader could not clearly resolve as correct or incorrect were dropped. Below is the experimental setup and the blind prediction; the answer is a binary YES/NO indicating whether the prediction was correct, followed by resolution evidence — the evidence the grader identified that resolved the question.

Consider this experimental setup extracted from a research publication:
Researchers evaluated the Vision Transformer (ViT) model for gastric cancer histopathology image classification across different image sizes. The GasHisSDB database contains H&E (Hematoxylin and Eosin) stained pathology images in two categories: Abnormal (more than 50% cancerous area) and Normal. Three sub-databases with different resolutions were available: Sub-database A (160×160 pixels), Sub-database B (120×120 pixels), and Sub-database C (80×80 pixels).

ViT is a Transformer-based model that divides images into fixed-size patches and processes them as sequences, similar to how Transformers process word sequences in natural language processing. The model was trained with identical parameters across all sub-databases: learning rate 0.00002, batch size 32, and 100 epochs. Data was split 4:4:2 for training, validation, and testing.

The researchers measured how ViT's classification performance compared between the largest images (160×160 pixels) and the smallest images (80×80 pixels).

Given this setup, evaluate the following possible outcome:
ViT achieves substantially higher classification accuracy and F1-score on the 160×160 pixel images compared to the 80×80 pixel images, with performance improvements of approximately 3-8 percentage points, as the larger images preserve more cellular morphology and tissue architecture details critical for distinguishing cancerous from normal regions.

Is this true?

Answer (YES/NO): NO